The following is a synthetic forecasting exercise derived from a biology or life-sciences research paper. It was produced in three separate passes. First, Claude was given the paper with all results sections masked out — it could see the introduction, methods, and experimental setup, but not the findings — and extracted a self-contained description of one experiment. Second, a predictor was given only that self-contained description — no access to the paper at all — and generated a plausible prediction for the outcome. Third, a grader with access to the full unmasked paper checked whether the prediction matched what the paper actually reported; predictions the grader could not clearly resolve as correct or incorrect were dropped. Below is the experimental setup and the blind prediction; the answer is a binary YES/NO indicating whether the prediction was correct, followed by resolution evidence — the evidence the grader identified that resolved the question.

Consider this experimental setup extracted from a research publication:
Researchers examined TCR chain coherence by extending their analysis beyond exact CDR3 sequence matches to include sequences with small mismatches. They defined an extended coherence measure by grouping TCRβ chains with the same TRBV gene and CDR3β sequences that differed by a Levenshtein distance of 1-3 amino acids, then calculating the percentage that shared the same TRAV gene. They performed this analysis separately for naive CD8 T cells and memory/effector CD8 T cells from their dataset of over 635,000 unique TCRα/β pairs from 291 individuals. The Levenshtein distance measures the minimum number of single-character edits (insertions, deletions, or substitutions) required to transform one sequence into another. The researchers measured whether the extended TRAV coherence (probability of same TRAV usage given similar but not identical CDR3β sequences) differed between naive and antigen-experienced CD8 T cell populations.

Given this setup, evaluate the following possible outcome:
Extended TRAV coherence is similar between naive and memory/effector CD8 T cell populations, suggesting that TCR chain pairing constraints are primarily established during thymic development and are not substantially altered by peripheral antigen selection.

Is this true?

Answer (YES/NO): NO